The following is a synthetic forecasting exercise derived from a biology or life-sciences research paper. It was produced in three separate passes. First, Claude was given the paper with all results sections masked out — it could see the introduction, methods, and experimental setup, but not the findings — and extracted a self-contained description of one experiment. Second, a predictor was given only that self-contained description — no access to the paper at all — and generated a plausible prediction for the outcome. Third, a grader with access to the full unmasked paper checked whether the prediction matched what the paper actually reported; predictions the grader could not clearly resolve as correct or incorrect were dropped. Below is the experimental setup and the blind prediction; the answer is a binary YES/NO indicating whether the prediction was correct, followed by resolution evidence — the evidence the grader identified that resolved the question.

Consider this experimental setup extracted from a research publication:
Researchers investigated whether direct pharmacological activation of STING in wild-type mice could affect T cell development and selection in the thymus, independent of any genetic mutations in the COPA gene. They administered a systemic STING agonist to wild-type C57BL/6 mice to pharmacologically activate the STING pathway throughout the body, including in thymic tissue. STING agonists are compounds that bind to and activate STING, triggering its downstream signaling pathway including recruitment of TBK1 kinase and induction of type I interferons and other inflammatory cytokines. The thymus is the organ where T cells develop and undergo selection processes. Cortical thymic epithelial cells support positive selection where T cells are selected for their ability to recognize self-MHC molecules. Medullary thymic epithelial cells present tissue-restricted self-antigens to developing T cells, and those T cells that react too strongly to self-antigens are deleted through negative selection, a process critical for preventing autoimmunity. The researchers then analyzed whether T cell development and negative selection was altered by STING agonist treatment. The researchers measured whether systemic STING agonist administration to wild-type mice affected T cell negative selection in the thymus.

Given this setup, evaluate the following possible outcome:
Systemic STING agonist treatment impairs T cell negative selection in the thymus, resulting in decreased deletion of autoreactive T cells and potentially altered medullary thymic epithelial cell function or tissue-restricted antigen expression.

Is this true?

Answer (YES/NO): YES